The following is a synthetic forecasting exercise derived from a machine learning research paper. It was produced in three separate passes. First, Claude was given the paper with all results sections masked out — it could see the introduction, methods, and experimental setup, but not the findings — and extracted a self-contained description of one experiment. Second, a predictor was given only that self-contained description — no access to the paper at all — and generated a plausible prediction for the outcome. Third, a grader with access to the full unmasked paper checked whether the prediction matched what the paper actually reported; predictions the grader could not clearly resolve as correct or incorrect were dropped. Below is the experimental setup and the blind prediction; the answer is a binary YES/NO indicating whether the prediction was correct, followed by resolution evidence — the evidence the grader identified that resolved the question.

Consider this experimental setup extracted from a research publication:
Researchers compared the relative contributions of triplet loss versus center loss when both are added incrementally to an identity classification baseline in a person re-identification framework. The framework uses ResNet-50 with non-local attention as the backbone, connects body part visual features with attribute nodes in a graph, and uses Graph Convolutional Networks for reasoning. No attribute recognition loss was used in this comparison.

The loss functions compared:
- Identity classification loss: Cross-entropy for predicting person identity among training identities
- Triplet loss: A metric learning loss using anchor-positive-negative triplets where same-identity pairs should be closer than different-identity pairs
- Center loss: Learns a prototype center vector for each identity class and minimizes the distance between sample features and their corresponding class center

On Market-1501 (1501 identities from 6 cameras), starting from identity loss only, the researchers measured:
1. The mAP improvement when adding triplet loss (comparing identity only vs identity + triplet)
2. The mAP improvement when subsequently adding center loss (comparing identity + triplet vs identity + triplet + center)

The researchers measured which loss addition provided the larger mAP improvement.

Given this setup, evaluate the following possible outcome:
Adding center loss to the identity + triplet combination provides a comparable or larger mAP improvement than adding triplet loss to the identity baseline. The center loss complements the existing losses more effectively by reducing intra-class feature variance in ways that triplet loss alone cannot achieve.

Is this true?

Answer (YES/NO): NO